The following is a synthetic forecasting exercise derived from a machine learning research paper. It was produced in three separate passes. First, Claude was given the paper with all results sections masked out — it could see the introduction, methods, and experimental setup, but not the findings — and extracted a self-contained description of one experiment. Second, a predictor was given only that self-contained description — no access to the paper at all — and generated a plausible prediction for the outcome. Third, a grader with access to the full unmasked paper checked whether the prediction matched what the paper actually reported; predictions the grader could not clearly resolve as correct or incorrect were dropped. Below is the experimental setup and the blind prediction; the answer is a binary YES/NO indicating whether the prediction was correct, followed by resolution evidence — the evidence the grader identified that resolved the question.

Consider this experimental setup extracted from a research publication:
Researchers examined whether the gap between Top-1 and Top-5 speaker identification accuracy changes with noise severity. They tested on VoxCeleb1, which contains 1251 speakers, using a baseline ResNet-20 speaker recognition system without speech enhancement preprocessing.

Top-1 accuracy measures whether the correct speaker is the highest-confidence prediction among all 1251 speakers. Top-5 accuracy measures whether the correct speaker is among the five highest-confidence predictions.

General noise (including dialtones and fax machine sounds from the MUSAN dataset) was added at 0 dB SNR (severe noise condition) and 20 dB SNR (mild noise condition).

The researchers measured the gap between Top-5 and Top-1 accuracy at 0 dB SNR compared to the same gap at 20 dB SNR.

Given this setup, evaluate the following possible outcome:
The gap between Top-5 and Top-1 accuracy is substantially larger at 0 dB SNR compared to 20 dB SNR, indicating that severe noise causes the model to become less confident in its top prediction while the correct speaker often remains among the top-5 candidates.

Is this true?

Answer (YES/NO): YES